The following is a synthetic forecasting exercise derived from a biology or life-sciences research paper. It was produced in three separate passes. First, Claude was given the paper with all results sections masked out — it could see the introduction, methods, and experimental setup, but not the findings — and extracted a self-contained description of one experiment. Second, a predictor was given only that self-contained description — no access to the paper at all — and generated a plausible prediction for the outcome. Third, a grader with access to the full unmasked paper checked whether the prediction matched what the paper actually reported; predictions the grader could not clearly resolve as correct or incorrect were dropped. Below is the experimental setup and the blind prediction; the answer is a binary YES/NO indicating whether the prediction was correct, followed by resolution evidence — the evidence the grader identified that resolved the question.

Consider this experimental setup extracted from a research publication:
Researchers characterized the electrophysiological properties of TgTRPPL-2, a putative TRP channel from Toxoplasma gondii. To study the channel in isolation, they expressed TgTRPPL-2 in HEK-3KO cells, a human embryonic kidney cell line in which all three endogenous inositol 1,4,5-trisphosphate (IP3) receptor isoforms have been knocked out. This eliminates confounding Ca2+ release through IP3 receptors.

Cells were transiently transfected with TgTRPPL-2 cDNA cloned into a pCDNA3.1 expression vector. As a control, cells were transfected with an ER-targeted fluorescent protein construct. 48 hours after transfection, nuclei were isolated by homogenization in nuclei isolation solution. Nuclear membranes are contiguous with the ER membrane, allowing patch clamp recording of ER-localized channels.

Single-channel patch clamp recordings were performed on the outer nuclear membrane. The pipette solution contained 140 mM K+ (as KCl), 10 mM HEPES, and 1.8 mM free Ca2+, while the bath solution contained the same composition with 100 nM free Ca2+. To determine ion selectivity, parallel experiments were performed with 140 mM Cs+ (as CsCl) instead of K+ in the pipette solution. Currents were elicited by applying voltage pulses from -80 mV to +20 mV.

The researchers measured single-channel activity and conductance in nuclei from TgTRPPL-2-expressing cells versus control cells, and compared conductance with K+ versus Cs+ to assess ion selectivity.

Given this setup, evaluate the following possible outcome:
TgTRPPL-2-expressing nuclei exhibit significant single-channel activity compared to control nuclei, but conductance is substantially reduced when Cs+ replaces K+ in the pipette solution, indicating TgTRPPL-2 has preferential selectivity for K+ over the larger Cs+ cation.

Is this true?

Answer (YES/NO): NO